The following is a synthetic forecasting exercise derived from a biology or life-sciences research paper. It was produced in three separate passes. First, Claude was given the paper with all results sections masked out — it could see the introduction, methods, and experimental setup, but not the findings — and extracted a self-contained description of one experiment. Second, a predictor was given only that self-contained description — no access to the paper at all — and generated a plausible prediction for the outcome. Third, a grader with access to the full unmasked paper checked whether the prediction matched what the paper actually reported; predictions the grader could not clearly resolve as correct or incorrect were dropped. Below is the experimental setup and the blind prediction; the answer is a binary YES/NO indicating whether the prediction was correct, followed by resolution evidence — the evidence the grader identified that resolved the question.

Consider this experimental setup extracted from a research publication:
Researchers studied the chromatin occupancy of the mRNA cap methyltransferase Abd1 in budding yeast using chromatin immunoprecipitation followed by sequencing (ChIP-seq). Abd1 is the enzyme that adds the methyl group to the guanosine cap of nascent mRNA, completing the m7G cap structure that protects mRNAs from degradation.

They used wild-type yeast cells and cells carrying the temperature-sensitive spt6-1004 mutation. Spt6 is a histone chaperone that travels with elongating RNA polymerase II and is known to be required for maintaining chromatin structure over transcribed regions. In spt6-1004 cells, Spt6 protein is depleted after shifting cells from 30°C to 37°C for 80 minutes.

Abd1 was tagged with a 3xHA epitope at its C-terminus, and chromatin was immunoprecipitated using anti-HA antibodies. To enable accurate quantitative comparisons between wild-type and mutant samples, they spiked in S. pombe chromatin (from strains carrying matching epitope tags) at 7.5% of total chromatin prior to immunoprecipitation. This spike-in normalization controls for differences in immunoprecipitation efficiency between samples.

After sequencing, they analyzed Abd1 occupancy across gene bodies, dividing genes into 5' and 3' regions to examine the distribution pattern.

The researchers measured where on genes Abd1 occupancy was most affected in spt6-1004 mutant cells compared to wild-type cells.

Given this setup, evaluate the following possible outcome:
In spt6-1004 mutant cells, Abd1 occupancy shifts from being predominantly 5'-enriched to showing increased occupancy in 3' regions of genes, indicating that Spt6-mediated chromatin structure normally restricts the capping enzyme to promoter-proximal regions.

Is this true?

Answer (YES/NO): NO